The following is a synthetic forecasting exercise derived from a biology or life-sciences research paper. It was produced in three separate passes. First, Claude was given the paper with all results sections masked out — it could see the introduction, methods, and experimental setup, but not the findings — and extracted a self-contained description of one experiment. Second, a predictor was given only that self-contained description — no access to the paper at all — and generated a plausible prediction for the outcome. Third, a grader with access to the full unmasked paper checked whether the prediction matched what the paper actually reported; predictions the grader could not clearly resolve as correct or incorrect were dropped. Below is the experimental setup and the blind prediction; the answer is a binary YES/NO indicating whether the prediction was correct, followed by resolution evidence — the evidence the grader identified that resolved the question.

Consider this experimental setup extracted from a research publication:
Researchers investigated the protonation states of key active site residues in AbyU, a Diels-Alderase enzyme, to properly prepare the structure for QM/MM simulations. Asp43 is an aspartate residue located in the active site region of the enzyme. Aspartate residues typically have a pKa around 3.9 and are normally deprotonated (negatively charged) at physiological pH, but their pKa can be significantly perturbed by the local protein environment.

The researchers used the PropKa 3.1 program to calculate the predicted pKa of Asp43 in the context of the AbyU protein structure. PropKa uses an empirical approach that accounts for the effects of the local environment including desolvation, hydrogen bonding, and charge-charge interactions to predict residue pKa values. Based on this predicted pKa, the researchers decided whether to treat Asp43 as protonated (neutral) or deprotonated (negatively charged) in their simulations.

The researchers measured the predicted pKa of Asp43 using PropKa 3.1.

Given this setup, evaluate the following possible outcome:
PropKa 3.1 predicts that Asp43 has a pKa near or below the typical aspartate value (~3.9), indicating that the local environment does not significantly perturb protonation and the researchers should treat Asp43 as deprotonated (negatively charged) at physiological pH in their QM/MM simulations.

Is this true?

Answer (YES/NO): NO